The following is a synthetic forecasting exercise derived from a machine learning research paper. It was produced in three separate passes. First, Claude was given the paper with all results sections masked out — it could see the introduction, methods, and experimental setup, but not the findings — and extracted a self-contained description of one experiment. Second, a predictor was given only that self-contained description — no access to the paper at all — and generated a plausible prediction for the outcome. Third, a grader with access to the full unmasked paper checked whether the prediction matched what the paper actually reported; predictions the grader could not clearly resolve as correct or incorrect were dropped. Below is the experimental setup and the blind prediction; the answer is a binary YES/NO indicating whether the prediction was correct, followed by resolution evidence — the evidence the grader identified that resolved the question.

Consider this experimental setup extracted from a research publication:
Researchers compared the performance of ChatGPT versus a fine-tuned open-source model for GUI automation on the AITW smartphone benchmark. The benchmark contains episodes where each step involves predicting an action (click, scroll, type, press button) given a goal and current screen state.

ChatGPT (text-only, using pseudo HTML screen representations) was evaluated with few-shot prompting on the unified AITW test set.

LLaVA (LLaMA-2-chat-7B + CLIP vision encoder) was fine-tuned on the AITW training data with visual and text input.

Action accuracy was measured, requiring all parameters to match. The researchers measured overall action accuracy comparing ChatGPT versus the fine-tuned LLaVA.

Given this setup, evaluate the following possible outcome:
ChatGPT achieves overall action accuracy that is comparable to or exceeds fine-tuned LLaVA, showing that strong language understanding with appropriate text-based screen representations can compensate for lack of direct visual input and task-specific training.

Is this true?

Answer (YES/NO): NO